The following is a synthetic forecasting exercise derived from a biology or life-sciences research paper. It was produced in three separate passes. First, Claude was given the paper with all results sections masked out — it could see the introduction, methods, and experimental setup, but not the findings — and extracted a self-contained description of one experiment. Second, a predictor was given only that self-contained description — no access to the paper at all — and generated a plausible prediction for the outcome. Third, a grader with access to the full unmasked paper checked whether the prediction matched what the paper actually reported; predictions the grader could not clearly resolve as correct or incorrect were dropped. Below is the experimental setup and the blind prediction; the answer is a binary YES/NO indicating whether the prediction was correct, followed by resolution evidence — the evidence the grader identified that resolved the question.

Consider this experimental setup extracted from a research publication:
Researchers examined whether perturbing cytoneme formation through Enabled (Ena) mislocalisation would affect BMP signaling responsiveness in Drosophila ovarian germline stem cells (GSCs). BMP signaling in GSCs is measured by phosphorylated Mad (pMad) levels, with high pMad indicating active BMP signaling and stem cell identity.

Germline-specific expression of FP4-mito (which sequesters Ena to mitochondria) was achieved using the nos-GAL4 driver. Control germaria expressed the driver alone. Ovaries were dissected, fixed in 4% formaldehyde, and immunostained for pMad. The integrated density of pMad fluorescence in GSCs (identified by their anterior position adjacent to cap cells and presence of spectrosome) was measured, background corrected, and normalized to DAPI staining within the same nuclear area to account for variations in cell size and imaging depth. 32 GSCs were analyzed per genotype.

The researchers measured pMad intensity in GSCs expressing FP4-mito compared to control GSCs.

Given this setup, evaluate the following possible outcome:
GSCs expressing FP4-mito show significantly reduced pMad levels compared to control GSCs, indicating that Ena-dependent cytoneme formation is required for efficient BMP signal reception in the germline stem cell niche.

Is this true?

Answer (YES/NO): YES